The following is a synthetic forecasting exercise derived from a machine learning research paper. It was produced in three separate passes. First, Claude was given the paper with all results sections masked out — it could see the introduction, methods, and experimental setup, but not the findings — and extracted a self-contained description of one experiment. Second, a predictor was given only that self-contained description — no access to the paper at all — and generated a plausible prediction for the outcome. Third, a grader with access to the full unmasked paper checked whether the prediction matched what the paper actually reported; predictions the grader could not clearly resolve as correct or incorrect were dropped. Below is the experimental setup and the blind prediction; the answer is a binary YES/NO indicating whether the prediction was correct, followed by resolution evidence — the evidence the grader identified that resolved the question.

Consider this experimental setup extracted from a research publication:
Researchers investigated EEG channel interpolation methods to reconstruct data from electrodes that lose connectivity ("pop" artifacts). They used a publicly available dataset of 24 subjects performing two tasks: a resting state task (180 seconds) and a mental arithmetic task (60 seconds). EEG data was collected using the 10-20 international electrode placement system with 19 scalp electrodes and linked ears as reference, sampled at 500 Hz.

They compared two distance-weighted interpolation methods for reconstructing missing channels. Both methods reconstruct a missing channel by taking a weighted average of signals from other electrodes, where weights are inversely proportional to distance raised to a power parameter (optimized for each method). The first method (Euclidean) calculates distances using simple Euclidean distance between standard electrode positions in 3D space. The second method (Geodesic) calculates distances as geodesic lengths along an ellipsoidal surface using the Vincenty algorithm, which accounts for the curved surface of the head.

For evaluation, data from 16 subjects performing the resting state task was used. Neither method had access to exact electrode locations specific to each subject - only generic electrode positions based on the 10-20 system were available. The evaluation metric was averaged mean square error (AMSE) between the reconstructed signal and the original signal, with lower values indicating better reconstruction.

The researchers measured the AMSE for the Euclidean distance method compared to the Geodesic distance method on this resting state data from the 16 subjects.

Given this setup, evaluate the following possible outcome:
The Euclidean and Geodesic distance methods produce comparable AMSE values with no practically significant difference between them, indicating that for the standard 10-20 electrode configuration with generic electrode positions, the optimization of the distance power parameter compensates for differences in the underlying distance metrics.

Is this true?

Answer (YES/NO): NO